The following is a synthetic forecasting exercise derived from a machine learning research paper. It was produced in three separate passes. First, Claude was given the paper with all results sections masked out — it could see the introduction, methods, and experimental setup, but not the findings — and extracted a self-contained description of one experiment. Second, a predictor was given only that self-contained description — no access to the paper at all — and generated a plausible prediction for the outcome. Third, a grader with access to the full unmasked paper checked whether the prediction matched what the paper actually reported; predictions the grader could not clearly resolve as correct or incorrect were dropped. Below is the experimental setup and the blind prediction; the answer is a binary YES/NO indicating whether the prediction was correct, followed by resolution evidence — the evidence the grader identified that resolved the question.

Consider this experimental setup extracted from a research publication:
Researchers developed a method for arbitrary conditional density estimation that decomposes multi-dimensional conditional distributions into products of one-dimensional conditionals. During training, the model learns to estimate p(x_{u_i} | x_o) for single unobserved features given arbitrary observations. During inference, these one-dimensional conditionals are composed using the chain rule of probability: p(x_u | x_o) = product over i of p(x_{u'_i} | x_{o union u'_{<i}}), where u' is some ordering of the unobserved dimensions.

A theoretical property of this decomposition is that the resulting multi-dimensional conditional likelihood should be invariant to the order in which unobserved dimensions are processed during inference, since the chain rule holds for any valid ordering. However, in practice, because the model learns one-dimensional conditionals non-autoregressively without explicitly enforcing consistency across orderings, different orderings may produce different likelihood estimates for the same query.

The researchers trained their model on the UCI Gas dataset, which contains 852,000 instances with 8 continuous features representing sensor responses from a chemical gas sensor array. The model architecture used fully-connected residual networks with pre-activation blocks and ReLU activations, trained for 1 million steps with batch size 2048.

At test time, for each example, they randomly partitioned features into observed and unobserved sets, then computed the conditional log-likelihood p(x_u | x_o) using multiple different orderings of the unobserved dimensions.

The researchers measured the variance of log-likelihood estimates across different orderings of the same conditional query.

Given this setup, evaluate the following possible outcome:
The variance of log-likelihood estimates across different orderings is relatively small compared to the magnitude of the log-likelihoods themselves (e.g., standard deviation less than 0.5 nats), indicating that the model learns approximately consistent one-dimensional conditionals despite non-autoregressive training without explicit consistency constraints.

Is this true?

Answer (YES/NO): NO